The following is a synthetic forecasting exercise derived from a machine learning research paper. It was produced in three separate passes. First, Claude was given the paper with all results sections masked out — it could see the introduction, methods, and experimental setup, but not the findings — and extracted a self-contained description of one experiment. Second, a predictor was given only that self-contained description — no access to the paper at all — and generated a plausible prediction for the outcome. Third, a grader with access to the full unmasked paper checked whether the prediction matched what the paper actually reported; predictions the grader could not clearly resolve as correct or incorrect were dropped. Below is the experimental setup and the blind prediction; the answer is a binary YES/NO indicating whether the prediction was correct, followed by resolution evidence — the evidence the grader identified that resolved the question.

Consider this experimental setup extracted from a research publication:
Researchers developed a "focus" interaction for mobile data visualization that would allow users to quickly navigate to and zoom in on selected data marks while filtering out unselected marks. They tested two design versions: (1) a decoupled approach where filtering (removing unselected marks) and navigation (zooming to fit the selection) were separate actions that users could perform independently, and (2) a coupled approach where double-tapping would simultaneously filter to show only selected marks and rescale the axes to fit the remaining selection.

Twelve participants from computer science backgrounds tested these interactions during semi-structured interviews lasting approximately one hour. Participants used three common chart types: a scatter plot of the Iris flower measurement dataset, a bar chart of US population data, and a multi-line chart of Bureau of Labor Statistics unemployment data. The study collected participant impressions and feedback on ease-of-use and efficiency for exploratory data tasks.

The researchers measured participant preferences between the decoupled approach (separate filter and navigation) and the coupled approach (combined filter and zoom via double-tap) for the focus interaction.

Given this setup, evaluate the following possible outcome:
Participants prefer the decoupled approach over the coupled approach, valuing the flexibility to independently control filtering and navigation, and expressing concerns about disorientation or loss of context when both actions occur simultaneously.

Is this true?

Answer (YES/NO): NO